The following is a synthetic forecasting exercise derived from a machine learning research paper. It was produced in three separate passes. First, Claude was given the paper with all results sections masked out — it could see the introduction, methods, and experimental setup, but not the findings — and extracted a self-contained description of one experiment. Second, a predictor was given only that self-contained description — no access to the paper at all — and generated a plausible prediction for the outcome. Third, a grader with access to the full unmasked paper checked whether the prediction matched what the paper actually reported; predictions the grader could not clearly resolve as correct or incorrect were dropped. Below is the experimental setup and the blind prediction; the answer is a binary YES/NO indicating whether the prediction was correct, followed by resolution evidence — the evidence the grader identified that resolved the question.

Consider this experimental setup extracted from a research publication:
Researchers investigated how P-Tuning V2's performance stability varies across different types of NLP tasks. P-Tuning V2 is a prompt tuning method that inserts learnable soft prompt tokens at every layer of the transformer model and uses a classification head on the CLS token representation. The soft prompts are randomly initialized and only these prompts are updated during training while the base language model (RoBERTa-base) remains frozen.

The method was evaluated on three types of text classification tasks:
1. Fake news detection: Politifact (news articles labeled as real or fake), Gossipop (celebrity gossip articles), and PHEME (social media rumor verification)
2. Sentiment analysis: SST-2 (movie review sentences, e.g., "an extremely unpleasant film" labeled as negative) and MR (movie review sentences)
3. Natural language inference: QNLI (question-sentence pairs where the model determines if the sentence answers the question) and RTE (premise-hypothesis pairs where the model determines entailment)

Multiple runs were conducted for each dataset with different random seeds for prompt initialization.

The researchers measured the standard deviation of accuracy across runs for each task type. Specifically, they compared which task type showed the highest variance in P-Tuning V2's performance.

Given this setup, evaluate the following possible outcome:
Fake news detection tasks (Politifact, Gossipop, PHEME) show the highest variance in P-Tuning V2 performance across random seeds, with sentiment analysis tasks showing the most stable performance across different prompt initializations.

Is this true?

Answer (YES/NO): NO